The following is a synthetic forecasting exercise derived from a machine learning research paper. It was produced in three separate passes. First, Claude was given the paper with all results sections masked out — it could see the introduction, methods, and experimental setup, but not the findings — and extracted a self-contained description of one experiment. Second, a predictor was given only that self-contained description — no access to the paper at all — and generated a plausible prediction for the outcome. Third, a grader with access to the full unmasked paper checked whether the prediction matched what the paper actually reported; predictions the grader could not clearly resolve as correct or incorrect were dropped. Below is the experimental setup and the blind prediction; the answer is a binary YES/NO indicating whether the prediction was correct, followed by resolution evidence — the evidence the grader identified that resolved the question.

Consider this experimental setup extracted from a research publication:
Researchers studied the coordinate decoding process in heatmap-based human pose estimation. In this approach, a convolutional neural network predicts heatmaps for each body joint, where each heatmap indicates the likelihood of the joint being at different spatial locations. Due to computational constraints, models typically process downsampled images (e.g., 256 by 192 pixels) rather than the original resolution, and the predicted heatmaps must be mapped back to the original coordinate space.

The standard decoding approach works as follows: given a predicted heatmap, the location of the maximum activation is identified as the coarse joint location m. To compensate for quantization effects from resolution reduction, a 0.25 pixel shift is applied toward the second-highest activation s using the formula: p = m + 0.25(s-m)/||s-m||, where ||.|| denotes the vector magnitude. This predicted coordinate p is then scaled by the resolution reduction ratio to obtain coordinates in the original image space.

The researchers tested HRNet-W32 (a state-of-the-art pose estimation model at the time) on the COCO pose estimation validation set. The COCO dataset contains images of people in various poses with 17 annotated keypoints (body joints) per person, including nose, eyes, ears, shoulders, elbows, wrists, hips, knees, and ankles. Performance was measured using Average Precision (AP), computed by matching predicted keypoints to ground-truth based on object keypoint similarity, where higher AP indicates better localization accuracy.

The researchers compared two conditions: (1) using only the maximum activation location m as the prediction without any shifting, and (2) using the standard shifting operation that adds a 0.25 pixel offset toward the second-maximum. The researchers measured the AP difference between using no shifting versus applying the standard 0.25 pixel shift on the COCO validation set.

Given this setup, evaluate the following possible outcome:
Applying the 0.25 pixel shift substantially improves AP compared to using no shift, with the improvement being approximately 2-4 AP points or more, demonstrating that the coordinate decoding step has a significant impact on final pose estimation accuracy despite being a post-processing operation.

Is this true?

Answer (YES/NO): YES